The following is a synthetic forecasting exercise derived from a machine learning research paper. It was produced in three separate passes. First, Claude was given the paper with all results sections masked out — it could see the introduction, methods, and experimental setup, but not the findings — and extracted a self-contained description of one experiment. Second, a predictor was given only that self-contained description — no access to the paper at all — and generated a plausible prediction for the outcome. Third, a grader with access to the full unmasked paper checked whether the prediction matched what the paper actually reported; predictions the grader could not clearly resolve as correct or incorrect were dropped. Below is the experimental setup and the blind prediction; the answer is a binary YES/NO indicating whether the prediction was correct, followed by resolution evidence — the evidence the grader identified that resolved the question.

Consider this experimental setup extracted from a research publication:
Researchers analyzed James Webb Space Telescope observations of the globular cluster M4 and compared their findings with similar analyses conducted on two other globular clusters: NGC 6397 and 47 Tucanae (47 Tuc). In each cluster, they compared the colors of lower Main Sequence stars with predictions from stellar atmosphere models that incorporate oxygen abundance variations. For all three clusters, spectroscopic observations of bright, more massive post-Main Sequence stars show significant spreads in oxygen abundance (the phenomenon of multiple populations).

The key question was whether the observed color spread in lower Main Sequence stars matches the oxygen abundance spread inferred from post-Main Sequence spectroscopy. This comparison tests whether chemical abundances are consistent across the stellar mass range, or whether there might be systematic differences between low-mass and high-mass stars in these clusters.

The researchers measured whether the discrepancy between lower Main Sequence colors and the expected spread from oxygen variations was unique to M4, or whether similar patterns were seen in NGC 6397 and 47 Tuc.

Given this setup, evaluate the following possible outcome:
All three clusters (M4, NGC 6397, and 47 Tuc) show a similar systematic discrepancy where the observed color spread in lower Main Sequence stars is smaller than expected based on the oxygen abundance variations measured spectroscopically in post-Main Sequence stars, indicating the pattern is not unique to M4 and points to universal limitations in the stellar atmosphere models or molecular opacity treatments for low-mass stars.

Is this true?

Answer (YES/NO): NO